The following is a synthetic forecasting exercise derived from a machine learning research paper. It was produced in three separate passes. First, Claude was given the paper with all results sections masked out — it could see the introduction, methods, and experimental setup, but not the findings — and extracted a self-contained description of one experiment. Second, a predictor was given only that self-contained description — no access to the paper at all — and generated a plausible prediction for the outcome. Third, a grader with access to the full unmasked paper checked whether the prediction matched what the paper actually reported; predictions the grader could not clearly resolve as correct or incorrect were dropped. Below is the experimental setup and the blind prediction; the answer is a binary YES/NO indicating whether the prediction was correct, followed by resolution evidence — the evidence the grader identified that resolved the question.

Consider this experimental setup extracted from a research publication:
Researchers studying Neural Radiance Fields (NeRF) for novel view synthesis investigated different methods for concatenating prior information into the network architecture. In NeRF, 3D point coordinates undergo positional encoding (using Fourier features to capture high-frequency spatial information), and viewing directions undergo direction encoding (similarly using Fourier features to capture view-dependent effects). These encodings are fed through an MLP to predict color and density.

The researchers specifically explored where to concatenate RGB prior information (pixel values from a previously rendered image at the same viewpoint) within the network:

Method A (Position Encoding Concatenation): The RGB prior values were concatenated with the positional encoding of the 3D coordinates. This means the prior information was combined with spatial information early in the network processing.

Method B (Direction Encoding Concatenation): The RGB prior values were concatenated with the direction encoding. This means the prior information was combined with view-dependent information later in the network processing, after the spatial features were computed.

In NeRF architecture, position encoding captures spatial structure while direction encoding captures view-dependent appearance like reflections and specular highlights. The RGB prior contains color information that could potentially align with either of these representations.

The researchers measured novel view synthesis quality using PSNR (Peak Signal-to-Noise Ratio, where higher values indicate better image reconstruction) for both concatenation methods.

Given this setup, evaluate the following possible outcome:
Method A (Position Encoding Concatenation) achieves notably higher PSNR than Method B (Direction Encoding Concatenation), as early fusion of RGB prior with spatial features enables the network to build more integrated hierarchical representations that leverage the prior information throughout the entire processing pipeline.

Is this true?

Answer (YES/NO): NO